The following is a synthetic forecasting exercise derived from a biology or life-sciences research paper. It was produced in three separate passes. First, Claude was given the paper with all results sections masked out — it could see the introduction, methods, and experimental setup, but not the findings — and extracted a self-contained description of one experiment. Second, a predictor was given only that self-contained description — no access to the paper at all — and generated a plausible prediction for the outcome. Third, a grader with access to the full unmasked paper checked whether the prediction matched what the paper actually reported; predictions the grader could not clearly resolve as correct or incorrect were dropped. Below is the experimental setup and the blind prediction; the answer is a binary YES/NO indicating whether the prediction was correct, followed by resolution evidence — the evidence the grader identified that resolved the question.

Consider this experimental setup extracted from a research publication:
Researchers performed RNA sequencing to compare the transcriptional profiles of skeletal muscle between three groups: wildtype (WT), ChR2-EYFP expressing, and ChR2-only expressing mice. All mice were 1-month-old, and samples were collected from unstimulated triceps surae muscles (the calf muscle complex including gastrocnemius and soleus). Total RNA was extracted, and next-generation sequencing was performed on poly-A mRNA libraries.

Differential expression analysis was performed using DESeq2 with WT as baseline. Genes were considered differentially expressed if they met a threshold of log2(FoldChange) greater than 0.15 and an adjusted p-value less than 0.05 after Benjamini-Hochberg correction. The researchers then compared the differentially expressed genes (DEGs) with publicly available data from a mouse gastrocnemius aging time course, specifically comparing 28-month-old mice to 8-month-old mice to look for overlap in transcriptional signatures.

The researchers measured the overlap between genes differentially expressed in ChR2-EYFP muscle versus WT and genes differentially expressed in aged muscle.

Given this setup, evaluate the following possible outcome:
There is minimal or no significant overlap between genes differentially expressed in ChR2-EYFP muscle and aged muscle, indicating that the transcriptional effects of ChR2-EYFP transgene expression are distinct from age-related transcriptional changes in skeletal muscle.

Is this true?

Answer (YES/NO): NO